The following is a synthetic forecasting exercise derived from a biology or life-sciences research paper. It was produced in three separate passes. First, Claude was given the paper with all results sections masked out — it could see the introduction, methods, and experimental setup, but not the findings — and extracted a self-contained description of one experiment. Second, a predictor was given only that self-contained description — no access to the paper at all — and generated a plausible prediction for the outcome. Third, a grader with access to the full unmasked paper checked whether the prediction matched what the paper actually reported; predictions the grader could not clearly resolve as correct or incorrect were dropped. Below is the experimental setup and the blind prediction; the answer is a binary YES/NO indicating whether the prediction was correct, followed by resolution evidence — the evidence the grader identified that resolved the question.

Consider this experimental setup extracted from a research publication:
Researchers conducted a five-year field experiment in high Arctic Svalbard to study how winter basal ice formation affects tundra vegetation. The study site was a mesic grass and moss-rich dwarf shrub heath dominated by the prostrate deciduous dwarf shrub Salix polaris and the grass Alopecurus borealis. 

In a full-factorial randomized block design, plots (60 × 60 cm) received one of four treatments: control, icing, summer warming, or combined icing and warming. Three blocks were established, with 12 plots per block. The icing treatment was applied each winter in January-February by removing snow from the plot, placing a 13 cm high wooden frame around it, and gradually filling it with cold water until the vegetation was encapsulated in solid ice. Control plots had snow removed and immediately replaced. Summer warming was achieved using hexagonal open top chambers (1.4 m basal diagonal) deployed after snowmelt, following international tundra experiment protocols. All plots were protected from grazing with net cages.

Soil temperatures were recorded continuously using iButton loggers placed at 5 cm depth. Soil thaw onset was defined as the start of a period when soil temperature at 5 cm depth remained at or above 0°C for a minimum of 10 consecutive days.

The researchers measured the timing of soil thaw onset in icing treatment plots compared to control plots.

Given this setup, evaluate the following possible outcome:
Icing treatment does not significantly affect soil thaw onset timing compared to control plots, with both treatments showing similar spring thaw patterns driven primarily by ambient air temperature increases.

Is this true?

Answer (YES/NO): NO